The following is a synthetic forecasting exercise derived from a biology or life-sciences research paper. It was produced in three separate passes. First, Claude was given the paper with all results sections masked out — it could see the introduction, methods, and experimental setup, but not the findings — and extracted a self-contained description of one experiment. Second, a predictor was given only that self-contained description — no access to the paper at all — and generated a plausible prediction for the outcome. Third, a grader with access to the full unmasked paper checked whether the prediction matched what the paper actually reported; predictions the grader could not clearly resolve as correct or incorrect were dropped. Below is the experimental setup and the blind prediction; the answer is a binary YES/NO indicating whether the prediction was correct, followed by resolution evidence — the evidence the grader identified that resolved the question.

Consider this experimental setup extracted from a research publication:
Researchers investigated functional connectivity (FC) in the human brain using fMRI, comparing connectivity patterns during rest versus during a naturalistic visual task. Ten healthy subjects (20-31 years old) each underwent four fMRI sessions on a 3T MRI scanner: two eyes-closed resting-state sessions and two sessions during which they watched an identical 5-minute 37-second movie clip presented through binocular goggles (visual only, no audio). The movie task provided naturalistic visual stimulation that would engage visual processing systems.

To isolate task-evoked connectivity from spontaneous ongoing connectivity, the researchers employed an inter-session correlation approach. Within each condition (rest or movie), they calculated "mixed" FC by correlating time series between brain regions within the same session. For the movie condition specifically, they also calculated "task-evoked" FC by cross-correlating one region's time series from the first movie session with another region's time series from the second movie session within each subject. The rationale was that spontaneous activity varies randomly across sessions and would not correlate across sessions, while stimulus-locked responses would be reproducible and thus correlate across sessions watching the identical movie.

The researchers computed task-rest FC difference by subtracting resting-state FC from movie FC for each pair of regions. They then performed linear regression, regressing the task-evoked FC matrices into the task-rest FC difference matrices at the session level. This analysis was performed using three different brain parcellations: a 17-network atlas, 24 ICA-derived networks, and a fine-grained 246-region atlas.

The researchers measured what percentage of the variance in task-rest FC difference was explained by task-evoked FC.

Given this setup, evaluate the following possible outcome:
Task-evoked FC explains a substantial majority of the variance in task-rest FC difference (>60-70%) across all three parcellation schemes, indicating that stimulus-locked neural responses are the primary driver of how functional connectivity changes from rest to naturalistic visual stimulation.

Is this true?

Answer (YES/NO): NO